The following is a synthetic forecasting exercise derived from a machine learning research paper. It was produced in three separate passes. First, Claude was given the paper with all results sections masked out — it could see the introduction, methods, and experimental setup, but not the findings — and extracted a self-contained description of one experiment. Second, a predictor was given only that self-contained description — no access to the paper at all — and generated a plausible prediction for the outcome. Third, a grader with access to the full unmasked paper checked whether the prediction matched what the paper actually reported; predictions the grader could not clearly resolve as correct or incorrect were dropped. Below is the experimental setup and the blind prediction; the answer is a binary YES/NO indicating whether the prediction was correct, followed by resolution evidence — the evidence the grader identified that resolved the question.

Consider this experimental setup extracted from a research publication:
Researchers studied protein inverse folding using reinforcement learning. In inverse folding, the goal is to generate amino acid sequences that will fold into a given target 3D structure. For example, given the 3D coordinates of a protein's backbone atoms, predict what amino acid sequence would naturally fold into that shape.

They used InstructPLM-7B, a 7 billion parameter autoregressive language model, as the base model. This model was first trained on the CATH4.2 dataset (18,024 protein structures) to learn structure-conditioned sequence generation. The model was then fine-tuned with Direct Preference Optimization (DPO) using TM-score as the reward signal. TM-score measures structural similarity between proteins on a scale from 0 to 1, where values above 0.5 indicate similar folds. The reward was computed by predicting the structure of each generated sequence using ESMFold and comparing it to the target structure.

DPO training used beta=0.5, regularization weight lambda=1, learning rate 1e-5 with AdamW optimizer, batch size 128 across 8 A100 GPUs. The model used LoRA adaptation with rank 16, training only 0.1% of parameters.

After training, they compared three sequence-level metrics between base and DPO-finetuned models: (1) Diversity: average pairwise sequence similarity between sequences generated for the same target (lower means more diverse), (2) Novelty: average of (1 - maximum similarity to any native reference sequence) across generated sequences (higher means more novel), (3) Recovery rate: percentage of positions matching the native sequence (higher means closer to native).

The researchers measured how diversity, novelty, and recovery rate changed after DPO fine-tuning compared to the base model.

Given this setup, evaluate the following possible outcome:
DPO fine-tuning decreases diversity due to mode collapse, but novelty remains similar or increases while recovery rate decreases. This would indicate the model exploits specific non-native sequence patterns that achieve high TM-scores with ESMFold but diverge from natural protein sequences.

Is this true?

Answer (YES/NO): NO